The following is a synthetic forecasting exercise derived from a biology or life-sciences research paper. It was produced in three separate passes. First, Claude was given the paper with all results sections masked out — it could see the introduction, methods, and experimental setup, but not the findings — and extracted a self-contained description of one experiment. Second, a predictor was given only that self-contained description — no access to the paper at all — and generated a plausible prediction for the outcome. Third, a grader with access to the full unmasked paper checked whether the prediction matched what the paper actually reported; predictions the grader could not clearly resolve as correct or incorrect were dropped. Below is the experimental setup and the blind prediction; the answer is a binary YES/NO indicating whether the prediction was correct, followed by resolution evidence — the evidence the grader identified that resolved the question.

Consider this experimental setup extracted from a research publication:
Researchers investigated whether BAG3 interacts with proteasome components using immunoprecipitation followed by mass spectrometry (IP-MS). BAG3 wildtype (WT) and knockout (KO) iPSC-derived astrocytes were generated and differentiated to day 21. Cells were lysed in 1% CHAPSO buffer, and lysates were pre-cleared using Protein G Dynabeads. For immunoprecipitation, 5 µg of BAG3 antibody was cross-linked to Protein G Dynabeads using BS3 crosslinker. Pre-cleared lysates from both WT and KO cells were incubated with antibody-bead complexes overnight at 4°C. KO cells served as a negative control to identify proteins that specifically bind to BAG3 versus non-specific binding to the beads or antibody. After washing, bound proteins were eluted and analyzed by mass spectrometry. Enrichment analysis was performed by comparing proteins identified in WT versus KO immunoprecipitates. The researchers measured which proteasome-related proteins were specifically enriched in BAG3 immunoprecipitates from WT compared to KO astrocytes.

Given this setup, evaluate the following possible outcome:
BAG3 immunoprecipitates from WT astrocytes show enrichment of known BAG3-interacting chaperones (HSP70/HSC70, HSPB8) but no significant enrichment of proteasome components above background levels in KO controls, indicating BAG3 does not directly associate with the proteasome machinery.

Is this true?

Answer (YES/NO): NO